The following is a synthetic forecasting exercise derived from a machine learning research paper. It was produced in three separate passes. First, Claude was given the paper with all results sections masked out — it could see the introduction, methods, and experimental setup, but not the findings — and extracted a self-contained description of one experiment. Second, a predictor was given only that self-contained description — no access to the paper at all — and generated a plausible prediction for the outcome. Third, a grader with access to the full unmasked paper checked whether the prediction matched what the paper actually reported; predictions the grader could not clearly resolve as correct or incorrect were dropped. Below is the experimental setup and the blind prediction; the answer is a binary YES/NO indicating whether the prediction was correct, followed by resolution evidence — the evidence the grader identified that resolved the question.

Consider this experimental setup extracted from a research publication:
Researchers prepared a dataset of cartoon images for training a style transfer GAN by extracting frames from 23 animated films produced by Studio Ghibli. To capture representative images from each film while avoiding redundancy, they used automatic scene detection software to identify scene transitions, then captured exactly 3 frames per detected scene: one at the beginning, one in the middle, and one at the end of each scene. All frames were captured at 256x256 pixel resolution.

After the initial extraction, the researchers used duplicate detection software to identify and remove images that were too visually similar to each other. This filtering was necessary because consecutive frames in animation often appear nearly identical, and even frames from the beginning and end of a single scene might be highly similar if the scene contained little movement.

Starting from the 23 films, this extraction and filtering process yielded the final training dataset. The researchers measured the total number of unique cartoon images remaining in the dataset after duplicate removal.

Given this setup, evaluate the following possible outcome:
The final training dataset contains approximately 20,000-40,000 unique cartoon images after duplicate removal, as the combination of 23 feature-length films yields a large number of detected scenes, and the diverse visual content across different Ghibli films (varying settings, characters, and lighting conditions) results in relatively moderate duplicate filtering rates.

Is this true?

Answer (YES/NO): NO